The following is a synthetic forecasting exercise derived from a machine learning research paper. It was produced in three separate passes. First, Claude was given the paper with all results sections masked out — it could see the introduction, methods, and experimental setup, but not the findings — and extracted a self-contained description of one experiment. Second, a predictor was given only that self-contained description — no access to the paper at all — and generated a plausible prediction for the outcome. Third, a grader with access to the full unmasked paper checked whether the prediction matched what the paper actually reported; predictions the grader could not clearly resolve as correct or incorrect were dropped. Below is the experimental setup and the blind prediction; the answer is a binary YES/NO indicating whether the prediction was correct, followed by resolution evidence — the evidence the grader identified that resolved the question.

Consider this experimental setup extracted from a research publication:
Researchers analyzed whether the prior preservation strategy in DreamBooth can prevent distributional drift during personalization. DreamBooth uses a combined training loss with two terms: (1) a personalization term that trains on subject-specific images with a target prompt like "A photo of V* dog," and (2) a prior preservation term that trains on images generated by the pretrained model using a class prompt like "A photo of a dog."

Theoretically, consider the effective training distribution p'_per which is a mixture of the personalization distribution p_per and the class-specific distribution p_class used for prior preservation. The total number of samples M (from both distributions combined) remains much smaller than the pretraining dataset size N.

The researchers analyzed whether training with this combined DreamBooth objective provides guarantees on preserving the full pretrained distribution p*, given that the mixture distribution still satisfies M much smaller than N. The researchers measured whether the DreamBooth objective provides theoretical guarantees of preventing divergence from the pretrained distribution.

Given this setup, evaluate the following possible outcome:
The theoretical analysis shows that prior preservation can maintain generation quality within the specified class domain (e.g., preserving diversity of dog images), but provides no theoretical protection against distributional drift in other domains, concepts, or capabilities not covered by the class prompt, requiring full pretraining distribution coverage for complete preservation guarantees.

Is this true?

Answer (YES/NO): NO